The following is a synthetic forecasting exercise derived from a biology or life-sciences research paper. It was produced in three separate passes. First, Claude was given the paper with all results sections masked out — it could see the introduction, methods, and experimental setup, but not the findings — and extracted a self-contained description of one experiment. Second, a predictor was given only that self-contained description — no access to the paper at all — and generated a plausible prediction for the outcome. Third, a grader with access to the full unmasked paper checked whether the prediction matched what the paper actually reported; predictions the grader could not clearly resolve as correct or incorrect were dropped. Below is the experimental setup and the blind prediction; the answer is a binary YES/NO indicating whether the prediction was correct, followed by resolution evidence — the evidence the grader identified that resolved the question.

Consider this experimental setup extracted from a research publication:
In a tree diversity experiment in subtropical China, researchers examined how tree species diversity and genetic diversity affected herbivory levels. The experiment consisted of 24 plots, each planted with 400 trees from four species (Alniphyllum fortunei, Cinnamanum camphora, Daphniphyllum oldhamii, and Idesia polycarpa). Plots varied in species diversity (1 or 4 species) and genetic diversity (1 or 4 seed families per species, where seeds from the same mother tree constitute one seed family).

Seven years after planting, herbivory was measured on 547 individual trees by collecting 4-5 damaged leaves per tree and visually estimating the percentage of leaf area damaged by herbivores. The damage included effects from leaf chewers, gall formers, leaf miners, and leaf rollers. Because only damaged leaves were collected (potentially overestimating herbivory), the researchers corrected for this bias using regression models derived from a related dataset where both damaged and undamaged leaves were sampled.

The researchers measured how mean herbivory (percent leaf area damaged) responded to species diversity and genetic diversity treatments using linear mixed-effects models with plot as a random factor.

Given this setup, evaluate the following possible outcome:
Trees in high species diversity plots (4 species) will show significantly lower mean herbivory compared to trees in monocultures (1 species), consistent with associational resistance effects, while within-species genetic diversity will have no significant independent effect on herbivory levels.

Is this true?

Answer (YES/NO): NO